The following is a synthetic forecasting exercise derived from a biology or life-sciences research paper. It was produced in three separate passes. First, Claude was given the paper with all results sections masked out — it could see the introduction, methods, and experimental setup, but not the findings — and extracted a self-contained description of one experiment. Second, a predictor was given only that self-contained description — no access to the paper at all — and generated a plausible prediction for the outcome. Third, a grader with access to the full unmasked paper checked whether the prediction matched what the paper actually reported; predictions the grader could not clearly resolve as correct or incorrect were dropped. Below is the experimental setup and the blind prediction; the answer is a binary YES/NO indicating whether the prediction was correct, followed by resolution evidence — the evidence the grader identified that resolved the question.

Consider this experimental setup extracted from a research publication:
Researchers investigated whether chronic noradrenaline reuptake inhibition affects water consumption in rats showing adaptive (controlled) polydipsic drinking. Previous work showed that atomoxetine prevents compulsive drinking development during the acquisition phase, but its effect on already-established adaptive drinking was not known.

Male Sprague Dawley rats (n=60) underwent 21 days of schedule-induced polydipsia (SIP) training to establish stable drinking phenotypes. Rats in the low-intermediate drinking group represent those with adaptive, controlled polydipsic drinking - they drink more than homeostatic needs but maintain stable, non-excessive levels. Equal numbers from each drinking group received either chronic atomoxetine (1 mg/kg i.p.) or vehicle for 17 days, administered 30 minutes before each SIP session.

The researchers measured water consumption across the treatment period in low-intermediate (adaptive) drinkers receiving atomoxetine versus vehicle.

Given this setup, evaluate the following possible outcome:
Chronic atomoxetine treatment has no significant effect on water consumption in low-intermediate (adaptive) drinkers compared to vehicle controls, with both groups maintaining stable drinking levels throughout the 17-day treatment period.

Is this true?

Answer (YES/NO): YES